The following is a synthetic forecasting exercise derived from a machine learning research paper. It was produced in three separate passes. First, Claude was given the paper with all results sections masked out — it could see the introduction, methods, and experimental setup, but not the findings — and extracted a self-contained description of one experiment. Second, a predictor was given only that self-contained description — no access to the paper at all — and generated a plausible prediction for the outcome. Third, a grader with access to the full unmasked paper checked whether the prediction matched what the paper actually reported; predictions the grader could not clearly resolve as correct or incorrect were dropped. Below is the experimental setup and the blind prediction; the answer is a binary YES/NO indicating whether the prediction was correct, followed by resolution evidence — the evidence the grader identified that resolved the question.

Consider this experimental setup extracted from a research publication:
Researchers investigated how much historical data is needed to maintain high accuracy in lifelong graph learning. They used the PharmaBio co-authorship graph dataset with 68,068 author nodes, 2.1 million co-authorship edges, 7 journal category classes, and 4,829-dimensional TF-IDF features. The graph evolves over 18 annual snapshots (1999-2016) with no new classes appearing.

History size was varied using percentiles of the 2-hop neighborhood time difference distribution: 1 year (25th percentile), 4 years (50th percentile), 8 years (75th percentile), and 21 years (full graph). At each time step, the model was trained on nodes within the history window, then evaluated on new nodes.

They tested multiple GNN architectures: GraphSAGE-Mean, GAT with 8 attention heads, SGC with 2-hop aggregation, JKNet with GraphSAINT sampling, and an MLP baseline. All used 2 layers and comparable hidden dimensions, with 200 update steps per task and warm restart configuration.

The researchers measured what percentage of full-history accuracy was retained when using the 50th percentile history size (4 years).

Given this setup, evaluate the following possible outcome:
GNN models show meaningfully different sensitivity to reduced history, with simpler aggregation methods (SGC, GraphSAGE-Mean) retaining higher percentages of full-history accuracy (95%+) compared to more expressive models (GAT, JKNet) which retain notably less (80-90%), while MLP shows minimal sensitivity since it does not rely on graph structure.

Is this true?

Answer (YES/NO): NO